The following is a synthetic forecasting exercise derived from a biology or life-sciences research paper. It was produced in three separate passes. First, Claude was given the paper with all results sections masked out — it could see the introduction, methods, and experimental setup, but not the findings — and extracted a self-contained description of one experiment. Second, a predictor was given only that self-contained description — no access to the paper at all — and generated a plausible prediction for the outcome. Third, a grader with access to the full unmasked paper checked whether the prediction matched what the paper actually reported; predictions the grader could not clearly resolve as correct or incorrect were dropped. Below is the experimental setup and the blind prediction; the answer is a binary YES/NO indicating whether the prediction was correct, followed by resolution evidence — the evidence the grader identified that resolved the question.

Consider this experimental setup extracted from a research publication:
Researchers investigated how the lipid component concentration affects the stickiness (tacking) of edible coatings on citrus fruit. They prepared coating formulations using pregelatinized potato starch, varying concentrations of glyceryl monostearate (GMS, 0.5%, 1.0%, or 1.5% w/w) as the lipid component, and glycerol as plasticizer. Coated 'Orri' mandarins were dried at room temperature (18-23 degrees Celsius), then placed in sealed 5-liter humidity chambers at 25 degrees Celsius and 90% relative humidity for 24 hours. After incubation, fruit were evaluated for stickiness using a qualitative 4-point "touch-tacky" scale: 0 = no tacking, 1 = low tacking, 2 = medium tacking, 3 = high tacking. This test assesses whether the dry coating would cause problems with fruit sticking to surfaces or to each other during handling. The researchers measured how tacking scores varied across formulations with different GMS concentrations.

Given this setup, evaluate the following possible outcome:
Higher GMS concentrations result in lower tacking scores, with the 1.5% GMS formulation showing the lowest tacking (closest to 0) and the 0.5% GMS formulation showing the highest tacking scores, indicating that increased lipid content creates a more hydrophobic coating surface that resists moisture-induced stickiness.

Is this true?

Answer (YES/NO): NO